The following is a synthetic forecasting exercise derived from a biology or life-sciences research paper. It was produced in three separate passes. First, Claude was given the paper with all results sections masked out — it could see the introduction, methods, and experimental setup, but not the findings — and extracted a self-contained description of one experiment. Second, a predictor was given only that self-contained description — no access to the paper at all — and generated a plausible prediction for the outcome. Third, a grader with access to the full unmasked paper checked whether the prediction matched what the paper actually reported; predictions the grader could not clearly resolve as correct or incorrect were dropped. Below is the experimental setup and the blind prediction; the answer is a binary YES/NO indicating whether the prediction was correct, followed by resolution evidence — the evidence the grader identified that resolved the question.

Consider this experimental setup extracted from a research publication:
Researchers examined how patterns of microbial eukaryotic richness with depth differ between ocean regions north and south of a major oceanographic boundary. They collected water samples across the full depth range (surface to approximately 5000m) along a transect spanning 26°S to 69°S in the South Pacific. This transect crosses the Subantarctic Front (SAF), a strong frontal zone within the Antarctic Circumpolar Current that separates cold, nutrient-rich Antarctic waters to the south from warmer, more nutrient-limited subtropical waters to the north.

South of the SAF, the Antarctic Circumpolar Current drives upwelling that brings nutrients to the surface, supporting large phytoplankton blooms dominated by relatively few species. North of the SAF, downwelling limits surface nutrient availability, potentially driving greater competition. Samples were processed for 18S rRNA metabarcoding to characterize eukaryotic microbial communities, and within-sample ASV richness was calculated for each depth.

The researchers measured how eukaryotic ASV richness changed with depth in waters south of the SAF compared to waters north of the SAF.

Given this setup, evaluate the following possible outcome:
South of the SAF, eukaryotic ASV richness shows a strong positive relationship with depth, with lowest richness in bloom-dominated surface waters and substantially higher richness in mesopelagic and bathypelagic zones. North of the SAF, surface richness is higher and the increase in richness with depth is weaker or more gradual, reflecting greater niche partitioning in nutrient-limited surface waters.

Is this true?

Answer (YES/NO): NO